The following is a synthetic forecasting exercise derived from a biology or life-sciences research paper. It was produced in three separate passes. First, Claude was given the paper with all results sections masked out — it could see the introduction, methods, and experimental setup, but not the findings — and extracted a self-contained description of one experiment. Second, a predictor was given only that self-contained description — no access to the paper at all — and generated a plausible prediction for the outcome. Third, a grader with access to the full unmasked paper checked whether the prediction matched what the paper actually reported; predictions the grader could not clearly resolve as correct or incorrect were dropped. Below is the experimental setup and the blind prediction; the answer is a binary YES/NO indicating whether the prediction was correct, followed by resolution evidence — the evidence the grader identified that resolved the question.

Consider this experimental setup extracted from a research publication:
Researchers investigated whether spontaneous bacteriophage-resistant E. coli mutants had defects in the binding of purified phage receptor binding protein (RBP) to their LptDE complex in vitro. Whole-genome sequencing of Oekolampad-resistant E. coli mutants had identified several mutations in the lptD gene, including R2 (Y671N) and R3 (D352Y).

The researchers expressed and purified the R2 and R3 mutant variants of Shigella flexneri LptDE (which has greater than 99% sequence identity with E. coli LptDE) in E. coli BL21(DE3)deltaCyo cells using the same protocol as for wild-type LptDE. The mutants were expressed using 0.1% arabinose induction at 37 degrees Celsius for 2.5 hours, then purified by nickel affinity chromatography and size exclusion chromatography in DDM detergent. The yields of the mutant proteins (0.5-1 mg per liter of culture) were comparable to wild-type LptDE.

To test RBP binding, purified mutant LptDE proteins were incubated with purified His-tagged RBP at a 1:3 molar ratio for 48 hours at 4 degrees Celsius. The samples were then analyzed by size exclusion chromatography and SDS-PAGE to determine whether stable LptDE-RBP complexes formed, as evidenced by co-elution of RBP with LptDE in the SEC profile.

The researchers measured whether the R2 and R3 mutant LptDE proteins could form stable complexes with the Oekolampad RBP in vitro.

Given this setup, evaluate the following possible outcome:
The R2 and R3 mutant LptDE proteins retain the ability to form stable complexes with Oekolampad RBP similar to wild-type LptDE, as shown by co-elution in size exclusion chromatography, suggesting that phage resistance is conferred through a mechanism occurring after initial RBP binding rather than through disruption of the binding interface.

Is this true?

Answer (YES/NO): NO